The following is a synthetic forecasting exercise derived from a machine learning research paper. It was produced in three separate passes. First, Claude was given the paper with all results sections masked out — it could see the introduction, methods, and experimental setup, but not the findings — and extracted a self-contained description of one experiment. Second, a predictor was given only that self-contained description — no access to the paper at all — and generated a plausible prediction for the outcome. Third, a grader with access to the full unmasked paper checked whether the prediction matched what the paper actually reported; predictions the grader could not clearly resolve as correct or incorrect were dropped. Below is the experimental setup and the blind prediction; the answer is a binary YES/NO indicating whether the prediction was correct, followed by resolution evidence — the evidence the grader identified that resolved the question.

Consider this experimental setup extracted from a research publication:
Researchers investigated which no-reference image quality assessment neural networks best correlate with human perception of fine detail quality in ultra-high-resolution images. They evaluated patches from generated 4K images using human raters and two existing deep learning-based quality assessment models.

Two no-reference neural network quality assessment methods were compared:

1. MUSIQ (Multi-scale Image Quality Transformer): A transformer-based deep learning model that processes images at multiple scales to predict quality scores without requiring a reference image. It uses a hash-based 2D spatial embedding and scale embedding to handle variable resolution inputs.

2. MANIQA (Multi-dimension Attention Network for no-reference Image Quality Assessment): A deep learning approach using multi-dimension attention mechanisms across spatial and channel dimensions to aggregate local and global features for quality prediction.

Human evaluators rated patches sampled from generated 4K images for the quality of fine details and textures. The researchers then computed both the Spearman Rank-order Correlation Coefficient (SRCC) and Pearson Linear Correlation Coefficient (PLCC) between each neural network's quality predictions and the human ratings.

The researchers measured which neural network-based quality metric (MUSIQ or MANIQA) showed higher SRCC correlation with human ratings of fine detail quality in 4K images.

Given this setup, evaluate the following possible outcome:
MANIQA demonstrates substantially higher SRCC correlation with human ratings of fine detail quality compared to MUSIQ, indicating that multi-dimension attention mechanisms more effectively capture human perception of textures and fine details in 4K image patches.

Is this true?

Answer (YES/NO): NO